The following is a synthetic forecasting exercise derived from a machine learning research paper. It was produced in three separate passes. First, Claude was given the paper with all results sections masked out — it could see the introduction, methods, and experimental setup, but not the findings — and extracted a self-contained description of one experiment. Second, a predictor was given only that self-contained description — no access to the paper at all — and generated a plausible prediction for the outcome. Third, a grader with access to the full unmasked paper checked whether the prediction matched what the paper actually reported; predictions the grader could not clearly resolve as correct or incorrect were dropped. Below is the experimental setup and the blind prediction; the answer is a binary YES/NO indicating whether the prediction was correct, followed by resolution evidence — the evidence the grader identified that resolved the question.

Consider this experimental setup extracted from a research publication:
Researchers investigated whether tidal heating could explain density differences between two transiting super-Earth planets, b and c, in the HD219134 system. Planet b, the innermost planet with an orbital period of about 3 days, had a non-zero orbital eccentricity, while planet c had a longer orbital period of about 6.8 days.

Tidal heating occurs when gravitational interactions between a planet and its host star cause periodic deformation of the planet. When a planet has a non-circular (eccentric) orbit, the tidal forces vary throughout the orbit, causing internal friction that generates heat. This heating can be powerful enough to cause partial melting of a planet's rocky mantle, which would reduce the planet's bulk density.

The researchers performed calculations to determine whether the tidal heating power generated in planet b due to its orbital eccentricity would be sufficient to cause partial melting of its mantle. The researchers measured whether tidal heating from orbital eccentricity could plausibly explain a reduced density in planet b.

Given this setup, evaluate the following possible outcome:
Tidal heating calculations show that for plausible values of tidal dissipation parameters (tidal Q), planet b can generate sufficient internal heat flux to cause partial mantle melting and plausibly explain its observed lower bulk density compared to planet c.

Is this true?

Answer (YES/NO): YES